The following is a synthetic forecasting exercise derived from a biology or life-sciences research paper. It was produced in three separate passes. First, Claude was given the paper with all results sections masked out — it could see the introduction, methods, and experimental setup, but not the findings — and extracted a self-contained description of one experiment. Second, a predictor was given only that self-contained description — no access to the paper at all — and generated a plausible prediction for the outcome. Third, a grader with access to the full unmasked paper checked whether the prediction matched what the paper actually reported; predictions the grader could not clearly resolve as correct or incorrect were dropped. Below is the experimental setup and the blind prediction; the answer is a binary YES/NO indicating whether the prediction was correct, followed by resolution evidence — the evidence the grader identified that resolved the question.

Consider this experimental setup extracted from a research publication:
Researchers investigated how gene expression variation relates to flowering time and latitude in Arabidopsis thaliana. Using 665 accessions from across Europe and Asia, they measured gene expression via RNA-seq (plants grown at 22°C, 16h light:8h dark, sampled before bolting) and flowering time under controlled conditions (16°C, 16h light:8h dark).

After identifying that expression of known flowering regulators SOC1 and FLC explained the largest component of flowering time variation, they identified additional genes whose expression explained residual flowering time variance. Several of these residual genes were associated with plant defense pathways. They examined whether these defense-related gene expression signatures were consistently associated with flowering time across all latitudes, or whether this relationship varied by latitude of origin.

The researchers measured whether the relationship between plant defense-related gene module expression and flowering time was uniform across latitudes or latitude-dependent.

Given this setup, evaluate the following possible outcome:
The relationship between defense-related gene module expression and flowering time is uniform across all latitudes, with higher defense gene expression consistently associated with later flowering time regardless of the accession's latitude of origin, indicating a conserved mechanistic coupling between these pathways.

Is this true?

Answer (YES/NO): NO